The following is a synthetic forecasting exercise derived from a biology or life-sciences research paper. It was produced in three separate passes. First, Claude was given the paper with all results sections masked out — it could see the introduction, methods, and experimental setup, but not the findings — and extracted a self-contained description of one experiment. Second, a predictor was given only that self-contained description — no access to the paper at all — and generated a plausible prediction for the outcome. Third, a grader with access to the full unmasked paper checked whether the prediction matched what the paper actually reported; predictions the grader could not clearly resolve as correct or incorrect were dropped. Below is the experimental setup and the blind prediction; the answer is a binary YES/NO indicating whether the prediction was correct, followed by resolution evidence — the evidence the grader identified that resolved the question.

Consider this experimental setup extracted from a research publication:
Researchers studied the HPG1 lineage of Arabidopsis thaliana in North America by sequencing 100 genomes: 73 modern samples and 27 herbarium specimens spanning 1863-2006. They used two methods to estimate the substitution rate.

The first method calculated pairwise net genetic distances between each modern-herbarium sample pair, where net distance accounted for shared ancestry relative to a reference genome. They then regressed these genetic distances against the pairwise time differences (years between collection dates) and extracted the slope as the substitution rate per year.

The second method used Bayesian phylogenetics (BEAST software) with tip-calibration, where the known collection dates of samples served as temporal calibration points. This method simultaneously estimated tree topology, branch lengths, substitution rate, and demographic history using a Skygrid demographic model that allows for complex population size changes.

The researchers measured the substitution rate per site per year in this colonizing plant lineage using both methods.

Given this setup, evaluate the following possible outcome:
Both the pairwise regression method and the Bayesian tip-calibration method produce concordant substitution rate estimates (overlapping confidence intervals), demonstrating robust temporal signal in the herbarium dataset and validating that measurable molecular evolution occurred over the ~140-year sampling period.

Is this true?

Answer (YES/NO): NO